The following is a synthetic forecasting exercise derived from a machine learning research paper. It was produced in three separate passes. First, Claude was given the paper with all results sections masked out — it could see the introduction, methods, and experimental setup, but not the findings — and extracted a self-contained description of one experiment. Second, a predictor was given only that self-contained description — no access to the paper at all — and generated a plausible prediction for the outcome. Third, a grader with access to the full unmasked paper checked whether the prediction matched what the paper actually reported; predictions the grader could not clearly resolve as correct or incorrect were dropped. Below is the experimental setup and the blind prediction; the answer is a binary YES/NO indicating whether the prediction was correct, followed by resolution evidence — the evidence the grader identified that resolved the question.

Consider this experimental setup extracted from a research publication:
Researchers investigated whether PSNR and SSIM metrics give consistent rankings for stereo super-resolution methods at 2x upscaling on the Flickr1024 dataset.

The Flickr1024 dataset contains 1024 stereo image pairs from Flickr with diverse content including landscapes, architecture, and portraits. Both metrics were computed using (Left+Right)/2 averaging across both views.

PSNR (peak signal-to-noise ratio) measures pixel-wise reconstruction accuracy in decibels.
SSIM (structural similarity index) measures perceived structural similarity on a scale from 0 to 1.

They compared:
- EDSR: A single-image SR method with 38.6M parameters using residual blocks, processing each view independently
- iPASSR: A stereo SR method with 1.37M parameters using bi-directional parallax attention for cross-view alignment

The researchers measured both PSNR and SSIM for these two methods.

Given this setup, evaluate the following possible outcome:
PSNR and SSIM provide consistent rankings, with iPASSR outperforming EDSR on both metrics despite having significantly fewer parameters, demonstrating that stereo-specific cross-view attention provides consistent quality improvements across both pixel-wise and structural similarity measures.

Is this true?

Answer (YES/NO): NO